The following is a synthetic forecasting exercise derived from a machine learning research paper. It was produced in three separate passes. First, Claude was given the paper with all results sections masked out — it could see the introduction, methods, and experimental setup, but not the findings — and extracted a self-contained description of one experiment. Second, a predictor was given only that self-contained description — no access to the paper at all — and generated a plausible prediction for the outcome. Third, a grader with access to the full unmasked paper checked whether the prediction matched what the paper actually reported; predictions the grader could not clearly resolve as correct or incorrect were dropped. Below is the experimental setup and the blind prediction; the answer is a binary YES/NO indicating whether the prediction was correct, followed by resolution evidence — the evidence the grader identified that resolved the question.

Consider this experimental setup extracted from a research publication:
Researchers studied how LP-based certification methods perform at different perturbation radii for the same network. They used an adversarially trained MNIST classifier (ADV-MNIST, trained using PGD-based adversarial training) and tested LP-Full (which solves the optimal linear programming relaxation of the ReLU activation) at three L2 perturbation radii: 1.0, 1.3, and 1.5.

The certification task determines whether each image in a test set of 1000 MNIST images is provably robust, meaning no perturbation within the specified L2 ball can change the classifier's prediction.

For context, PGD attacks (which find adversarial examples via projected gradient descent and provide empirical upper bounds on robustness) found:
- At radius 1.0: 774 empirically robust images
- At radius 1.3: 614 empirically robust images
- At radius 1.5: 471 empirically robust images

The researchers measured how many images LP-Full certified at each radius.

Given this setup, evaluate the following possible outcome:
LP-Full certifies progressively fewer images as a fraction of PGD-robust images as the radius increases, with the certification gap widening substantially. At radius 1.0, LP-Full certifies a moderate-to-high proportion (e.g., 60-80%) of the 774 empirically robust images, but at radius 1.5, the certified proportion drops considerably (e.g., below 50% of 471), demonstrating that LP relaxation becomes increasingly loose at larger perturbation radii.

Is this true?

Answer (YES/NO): NO